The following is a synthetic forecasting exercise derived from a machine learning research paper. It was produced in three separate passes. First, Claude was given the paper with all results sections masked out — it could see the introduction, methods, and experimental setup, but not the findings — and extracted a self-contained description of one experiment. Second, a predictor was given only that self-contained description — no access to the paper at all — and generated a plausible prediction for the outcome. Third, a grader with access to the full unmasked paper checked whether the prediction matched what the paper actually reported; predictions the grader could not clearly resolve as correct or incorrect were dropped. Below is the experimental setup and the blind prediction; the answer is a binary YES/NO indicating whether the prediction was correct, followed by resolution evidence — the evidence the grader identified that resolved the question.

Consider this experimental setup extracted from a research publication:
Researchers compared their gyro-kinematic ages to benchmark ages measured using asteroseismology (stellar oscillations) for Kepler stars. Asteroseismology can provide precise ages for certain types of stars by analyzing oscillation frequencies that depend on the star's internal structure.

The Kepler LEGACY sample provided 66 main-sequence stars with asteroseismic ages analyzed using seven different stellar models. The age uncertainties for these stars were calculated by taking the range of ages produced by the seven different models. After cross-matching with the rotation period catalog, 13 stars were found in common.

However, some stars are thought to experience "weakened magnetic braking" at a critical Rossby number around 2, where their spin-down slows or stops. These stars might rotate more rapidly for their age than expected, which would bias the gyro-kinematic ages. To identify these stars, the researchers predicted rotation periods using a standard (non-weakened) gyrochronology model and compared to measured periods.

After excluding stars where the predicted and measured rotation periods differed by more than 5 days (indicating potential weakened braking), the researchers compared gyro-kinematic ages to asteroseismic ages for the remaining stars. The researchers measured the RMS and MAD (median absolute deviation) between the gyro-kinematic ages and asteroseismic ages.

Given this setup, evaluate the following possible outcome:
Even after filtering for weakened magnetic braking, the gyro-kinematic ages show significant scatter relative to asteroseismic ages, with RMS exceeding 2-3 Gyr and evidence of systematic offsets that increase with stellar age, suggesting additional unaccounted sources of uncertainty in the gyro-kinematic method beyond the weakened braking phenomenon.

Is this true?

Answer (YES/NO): NO